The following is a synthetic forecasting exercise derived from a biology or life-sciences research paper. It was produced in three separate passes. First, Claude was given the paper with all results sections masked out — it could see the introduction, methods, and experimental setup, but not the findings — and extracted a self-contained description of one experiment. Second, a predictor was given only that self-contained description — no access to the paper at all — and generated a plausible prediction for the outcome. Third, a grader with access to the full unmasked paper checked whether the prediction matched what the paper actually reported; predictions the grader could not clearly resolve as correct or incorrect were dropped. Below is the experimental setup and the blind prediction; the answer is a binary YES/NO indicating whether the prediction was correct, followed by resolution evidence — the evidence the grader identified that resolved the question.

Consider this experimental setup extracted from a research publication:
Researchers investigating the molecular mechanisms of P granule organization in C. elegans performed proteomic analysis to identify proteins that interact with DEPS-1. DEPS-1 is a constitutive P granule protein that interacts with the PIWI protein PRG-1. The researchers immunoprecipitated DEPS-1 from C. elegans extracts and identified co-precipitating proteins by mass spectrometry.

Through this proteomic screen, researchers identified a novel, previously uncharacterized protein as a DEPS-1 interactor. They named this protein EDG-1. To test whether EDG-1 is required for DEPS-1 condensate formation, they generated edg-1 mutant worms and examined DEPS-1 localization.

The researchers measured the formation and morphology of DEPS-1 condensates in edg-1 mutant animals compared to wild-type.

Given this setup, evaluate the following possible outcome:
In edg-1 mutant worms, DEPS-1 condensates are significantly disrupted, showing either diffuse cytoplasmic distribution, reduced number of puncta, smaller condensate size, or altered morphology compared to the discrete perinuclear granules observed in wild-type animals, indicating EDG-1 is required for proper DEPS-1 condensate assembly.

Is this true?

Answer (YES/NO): NO